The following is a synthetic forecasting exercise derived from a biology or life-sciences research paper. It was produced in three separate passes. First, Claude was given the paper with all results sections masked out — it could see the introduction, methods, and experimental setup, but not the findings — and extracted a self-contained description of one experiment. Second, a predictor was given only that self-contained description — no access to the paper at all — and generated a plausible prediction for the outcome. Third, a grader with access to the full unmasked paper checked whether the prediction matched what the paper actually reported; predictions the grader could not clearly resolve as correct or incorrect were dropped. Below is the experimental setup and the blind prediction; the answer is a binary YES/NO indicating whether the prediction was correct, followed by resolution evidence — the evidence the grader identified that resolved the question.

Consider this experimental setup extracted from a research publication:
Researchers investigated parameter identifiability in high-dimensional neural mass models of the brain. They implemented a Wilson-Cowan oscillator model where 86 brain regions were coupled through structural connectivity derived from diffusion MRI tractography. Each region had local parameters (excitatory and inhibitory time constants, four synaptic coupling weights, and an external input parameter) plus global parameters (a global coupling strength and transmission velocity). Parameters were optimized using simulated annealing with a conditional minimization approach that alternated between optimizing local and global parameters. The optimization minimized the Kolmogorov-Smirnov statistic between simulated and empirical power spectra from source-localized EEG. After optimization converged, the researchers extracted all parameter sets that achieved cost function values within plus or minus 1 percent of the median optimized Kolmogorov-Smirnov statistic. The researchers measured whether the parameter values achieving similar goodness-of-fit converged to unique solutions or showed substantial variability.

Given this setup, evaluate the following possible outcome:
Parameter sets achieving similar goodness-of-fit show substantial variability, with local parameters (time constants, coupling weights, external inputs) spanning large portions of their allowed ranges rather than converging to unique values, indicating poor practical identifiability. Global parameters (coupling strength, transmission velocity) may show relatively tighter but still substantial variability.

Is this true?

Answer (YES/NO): YES